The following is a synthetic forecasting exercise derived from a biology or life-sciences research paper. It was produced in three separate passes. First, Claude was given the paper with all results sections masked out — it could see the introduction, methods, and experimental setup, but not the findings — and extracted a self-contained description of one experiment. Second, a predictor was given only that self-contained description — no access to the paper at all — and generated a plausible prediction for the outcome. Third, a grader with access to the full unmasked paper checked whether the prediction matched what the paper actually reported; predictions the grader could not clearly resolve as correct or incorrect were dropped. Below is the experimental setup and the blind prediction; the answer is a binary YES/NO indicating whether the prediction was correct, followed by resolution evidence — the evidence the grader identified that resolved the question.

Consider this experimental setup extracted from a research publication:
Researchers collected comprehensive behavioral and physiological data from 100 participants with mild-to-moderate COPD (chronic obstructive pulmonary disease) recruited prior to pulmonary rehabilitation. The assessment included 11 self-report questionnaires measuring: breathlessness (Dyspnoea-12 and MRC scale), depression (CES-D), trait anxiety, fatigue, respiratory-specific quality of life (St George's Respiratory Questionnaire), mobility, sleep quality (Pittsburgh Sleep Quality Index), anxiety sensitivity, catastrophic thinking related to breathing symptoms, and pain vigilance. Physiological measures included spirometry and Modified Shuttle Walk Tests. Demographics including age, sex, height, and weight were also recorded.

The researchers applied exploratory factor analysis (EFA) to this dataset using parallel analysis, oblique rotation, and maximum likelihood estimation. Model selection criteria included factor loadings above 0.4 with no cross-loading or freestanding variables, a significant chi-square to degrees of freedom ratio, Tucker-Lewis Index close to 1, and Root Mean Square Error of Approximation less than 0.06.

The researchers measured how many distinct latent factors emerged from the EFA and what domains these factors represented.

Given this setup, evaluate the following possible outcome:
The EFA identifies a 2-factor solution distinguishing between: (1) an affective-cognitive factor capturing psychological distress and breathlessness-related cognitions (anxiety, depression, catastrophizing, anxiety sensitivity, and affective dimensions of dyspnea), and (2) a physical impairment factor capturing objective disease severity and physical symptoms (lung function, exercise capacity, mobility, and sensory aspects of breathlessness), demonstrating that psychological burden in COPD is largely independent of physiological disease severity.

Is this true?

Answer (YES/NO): NO